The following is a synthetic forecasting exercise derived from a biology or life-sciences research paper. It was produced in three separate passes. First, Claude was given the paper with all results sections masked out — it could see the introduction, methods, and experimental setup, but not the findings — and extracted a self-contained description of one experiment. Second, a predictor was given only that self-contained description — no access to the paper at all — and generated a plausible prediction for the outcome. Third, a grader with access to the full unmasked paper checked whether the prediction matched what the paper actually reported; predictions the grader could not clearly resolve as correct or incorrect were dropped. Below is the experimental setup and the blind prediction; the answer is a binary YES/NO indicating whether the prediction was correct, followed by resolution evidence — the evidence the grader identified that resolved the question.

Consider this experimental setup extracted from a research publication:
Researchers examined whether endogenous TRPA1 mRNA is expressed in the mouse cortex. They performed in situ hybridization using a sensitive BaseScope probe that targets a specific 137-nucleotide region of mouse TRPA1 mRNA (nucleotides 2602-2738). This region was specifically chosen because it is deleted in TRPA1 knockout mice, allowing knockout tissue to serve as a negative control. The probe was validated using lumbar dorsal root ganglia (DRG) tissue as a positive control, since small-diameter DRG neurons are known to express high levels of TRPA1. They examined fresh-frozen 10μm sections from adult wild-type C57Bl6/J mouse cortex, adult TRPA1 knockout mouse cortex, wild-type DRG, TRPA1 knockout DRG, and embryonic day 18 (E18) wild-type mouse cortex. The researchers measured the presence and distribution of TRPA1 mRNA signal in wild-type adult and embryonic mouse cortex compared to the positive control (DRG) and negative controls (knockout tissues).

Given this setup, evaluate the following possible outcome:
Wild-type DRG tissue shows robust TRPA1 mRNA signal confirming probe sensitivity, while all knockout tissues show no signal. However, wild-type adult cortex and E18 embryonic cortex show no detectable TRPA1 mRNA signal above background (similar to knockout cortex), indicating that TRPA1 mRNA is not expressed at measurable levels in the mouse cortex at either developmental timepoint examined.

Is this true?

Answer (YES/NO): YES